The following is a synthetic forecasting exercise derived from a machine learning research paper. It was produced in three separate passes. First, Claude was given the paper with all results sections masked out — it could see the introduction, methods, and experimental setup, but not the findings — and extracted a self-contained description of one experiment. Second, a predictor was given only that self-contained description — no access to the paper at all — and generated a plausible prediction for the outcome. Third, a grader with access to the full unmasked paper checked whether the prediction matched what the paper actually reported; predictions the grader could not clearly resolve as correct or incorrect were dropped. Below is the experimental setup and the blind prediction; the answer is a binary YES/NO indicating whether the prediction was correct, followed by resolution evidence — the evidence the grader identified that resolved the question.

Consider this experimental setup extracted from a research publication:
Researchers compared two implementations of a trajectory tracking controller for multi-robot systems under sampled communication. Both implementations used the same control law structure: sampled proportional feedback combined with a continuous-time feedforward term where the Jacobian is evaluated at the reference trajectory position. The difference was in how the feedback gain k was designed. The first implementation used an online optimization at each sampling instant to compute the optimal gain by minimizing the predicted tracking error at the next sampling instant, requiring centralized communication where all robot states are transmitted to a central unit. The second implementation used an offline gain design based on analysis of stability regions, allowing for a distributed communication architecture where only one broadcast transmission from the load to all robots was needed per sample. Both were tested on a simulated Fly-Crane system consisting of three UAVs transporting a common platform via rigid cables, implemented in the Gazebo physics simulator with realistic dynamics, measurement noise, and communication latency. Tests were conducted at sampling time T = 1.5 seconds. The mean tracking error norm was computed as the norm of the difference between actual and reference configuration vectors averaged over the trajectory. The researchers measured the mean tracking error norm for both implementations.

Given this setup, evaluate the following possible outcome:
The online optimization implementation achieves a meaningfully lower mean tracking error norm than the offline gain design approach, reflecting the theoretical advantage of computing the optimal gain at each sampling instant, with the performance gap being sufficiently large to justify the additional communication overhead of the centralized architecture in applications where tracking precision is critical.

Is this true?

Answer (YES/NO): NO